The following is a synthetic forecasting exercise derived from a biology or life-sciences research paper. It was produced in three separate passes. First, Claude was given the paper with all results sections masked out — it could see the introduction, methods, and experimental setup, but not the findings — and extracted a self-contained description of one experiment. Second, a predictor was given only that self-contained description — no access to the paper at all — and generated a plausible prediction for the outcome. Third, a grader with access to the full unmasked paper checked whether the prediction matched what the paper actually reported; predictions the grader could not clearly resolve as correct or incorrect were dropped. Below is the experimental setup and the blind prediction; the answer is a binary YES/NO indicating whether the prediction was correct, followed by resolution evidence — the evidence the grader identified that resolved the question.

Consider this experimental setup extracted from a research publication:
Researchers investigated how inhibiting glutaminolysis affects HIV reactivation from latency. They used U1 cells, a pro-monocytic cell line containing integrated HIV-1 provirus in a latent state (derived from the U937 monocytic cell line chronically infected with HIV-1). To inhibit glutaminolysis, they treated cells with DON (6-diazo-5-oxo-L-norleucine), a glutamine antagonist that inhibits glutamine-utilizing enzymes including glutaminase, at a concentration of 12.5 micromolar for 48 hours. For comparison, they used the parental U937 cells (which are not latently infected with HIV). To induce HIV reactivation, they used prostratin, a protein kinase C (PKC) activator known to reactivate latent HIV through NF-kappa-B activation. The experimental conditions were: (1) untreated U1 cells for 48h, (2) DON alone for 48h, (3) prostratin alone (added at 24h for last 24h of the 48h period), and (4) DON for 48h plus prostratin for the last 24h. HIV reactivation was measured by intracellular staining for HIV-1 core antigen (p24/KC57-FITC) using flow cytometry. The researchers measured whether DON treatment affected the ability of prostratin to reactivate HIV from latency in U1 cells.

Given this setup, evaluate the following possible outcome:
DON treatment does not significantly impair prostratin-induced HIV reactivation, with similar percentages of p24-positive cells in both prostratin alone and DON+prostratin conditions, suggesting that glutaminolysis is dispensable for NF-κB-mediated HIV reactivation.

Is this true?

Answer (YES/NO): NO